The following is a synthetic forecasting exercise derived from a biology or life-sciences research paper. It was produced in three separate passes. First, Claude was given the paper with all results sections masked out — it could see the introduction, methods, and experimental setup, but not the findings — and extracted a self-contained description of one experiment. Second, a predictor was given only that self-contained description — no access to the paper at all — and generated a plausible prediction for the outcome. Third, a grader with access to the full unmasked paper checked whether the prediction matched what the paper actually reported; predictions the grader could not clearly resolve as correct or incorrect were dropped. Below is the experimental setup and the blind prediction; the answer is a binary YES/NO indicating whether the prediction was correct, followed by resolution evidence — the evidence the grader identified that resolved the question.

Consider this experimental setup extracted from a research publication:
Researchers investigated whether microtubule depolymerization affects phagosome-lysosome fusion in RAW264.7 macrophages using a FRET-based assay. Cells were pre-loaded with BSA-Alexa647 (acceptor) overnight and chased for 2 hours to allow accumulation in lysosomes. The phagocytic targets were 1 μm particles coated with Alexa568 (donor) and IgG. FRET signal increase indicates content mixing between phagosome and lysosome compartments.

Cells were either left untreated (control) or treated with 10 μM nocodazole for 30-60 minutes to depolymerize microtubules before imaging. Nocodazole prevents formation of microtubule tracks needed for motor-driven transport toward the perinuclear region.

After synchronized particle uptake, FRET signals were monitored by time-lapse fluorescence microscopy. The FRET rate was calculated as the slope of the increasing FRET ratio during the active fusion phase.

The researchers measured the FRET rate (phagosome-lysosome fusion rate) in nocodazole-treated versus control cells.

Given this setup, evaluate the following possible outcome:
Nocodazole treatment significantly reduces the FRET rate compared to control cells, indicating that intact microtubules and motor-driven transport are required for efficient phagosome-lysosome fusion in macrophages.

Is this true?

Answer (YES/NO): YES